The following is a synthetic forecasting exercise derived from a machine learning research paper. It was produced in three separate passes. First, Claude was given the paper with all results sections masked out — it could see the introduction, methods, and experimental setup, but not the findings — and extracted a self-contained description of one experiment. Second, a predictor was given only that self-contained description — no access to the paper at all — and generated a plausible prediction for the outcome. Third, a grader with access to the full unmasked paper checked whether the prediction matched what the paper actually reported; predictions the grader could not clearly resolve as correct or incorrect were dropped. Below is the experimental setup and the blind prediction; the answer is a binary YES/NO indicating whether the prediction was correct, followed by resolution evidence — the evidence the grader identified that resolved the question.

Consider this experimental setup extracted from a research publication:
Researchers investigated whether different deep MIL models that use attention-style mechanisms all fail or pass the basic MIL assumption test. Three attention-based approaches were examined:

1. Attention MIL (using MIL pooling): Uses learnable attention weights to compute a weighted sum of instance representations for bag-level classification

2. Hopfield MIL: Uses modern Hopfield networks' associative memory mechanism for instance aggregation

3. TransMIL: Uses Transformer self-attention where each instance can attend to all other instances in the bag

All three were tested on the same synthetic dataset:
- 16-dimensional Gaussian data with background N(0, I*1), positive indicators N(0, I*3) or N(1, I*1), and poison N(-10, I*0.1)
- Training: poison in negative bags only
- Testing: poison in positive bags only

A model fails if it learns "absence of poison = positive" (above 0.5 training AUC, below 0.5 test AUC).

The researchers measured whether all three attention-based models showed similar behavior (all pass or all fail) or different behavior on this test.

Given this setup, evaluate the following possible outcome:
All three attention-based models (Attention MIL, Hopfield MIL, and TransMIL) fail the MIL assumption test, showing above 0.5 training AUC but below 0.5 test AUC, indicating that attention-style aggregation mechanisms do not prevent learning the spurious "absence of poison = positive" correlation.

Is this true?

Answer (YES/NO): NO